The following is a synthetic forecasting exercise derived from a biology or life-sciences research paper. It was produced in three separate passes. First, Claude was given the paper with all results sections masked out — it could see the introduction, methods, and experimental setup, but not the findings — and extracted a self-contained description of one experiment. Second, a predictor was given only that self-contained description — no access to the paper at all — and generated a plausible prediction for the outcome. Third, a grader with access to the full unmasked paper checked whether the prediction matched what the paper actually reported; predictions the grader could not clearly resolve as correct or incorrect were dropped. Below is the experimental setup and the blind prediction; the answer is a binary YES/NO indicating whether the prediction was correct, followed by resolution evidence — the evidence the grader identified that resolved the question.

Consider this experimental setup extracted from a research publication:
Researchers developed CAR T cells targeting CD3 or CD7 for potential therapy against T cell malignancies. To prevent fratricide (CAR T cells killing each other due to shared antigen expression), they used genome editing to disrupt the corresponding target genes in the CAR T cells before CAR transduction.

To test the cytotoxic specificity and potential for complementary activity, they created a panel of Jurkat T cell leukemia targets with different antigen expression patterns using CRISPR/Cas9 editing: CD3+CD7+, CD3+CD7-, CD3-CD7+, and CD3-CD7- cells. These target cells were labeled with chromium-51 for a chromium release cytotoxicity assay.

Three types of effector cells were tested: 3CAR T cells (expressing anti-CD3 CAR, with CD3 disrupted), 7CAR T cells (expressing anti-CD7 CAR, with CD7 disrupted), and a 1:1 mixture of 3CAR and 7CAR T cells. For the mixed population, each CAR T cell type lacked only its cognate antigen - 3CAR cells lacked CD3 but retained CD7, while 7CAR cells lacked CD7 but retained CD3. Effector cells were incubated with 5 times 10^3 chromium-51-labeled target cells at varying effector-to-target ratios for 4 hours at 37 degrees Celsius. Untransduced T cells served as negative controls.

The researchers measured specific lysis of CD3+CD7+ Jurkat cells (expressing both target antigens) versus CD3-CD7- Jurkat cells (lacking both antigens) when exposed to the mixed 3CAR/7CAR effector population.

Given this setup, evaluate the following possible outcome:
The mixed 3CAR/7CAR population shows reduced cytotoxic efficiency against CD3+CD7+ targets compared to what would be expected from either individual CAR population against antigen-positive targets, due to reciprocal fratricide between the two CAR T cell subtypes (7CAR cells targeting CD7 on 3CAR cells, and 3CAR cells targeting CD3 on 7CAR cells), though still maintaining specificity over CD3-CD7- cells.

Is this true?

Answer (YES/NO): NO